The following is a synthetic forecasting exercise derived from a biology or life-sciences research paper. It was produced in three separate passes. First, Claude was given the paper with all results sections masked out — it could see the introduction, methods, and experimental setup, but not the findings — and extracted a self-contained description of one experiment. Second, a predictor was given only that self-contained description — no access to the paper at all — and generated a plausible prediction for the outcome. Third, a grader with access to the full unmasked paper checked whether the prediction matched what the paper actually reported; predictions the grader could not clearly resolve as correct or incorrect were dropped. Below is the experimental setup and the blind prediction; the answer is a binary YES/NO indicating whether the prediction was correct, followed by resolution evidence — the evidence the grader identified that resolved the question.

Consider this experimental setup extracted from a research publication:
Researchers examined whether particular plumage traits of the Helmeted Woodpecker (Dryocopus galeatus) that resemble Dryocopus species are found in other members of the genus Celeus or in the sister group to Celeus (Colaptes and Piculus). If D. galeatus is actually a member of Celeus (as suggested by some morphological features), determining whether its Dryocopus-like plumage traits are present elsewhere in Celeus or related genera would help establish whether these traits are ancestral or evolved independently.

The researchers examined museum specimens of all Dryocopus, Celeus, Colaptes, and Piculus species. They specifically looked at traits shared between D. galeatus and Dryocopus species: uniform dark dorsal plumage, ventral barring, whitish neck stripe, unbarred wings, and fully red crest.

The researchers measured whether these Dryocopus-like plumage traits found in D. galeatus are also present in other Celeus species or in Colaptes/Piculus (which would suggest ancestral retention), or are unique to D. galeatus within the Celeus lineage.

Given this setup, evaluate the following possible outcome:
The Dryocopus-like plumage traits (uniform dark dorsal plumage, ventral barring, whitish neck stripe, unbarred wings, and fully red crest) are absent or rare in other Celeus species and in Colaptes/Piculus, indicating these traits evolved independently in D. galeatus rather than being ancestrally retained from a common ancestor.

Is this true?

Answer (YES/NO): YES